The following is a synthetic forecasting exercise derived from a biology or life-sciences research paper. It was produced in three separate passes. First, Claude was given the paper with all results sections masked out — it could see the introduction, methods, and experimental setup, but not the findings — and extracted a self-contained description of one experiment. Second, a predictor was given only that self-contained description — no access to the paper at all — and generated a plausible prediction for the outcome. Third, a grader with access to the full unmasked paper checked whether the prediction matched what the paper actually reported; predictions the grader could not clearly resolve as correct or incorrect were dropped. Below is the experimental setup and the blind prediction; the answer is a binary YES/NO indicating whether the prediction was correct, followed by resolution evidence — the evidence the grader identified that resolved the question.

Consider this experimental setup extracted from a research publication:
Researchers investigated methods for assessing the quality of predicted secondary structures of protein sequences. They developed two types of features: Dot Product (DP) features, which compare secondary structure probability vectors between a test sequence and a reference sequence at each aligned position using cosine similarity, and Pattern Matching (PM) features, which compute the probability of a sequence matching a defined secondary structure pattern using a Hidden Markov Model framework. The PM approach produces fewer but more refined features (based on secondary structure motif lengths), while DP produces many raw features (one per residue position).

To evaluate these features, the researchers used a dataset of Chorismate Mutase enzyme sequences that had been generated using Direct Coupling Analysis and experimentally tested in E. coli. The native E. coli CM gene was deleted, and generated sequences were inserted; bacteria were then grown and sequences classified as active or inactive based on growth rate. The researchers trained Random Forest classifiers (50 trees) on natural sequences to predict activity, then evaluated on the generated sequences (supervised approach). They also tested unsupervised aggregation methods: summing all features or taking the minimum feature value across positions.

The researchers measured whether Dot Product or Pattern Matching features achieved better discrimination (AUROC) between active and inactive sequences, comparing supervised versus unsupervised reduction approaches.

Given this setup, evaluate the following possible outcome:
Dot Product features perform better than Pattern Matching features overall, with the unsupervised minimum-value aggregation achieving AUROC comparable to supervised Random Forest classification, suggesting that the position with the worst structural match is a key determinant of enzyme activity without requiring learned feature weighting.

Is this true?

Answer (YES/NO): NO